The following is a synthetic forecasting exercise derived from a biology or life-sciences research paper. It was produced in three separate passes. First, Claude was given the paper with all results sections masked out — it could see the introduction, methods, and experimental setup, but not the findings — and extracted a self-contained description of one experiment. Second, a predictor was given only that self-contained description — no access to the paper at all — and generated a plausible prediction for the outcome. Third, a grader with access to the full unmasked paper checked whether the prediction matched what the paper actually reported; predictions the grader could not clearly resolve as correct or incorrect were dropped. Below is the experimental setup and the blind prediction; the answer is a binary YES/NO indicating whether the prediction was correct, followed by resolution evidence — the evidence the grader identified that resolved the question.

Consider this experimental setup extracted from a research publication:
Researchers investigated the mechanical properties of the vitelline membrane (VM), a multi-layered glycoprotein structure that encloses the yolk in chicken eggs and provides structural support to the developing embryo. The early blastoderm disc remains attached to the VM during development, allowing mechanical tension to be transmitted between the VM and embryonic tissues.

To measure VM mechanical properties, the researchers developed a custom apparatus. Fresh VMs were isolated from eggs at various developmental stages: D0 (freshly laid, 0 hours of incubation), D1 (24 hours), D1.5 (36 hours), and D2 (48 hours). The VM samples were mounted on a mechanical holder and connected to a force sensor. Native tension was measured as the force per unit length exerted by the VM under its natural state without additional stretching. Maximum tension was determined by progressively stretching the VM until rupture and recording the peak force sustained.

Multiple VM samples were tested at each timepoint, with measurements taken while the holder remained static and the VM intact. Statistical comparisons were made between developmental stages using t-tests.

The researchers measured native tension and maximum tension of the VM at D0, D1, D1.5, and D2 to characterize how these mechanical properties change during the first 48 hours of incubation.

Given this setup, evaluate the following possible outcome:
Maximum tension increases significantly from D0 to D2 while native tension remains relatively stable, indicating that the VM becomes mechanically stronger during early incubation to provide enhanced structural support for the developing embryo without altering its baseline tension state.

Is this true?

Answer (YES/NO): NO